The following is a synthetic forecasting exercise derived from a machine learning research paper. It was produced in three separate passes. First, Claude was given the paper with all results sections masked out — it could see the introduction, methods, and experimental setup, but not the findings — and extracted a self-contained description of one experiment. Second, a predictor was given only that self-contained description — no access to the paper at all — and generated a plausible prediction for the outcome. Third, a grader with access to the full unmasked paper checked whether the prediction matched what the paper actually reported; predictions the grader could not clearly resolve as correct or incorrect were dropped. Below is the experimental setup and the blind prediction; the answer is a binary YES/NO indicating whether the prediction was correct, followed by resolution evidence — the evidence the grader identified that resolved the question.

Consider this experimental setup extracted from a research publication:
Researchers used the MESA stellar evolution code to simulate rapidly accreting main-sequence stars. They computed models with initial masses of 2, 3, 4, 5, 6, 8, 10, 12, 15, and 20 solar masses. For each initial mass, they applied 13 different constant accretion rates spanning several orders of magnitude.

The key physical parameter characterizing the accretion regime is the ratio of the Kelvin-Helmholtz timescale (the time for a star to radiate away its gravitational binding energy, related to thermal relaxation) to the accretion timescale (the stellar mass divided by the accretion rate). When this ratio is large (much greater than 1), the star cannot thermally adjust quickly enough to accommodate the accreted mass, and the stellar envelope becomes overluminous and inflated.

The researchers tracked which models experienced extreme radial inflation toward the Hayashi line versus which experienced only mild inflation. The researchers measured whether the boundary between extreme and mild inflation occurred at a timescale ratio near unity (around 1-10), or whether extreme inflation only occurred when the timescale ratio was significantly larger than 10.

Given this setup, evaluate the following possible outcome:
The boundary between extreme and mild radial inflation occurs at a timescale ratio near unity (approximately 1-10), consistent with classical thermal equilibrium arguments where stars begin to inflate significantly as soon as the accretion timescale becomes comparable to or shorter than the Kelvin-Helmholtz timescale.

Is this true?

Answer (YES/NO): NO